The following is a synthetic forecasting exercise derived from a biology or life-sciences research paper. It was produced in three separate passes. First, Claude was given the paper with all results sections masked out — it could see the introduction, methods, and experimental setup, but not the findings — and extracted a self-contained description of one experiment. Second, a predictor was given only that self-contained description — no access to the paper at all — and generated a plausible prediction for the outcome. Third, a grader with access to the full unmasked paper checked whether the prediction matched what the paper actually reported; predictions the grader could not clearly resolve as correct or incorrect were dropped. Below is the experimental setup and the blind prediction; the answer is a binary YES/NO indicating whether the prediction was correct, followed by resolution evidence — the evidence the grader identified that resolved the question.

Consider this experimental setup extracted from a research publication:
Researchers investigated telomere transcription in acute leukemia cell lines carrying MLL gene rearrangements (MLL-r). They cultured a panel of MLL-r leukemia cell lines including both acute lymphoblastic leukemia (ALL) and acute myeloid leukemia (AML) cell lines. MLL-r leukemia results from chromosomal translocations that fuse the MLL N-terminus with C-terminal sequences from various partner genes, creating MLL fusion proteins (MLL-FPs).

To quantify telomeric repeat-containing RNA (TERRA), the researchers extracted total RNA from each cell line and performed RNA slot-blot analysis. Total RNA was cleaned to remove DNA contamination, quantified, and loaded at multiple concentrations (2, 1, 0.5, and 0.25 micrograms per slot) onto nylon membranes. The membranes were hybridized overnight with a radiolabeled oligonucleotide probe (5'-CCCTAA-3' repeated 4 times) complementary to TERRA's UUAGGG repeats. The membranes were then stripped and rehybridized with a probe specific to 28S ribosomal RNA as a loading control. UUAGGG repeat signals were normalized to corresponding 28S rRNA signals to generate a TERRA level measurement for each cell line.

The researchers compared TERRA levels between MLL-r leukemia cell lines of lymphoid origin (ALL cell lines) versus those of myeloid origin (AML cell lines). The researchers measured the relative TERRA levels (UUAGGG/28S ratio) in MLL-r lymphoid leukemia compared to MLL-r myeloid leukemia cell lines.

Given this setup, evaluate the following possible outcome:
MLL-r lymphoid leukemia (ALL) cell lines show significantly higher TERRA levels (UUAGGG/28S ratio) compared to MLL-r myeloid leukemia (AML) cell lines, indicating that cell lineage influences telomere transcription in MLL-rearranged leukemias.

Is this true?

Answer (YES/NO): YES